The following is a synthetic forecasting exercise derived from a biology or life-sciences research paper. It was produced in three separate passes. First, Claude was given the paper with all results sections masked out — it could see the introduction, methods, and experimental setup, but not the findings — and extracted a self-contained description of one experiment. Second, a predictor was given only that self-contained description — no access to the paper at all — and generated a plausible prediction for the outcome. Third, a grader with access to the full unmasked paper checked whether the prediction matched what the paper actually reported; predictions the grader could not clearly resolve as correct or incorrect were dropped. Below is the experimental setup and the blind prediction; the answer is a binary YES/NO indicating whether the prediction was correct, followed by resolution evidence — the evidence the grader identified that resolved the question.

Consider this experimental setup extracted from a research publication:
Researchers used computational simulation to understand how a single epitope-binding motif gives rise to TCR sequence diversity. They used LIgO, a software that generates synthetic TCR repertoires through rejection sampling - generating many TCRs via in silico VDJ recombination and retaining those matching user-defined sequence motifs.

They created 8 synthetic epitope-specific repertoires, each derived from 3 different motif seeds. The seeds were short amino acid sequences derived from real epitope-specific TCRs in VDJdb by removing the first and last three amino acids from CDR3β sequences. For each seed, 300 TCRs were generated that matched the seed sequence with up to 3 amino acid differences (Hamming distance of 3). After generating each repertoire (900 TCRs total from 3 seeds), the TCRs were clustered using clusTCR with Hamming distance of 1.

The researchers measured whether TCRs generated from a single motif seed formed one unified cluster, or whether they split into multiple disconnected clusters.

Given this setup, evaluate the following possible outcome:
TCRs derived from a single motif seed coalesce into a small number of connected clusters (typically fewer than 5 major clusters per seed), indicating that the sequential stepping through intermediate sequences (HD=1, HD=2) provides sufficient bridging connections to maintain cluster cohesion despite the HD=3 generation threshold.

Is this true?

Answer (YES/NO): NO